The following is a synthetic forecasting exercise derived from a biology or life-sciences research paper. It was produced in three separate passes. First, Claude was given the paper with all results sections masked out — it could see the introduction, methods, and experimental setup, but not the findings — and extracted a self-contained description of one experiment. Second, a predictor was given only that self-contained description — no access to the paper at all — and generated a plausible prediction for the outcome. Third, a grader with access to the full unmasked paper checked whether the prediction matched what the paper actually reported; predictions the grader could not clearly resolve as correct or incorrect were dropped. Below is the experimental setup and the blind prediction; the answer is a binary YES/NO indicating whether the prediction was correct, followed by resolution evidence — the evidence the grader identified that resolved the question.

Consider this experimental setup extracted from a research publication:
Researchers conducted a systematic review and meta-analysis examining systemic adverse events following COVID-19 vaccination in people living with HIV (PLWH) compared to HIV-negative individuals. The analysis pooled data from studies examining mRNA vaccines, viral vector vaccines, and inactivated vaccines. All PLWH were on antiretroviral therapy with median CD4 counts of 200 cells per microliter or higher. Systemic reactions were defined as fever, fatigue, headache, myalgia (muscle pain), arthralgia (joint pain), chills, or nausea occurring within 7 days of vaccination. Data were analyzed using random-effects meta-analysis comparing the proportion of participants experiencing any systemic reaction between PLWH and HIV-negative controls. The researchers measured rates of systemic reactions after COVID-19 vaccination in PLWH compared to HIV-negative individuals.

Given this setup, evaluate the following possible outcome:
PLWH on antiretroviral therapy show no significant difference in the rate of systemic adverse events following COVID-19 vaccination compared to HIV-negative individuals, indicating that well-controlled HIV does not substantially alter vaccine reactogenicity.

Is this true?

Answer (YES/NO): NO